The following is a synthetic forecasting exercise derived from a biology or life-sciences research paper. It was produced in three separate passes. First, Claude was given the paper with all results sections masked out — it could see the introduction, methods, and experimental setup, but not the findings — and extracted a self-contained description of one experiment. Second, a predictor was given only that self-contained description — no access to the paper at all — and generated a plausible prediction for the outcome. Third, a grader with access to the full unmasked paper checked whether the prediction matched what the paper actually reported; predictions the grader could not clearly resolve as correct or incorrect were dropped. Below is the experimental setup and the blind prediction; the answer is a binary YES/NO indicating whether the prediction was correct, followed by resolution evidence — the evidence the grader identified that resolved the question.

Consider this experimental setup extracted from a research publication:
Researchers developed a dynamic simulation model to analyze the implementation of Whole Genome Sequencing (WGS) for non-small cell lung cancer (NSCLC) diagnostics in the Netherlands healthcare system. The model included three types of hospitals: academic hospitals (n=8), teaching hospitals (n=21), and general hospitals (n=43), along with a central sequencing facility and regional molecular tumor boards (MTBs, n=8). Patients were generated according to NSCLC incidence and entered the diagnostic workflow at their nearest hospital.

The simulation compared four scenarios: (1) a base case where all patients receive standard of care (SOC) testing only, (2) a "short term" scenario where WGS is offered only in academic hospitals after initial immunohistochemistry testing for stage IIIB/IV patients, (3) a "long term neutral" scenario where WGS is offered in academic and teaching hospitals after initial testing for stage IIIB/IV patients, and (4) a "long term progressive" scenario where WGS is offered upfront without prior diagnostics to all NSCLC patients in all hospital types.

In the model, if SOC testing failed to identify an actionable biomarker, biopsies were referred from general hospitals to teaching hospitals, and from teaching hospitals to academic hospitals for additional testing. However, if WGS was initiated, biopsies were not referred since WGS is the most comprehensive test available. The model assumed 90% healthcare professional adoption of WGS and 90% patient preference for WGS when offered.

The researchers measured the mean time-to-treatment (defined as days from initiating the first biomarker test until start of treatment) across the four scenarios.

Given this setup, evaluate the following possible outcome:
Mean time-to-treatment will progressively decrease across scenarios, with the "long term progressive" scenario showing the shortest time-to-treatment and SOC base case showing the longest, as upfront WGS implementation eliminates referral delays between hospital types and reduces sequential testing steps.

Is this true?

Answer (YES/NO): NO